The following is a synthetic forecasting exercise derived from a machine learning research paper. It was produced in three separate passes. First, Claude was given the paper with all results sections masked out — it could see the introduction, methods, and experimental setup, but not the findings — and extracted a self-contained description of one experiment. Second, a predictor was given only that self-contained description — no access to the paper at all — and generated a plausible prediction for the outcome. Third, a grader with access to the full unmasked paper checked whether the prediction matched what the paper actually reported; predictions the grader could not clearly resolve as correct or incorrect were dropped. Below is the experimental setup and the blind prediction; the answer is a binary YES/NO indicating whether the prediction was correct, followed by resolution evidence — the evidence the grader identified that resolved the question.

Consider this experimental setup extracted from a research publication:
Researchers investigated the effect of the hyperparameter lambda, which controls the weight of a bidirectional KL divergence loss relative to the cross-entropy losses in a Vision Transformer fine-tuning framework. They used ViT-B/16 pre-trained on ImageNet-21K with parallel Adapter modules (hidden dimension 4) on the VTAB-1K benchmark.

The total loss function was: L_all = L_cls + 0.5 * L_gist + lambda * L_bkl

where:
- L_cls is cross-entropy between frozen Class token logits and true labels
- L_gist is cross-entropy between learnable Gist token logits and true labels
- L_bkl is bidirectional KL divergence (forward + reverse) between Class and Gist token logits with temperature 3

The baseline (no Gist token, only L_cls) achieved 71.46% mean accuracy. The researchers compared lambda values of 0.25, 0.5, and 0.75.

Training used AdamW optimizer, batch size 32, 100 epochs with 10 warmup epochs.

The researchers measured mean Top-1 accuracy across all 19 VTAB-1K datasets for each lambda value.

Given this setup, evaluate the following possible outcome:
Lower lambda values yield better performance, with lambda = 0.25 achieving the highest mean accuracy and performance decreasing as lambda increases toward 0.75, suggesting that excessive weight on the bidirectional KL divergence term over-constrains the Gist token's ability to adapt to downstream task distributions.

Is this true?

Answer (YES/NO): NO